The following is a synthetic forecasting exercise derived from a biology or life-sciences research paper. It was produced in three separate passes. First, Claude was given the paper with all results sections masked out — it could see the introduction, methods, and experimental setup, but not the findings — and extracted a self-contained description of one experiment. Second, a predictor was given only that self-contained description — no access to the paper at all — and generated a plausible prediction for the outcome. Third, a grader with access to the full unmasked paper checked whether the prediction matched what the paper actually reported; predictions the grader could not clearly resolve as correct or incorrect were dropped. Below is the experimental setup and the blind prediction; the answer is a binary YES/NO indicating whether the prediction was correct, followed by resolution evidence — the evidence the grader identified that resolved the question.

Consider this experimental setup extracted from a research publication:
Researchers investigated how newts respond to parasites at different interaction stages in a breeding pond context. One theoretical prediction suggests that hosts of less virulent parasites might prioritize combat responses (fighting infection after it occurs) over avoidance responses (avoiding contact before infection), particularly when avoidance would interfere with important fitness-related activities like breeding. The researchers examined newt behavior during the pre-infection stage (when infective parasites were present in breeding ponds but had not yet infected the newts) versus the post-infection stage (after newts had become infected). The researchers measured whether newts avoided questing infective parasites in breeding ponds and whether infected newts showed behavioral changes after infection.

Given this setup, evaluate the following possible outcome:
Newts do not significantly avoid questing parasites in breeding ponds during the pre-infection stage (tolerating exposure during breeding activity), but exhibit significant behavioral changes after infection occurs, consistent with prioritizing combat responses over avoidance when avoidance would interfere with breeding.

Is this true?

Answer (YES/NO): YES